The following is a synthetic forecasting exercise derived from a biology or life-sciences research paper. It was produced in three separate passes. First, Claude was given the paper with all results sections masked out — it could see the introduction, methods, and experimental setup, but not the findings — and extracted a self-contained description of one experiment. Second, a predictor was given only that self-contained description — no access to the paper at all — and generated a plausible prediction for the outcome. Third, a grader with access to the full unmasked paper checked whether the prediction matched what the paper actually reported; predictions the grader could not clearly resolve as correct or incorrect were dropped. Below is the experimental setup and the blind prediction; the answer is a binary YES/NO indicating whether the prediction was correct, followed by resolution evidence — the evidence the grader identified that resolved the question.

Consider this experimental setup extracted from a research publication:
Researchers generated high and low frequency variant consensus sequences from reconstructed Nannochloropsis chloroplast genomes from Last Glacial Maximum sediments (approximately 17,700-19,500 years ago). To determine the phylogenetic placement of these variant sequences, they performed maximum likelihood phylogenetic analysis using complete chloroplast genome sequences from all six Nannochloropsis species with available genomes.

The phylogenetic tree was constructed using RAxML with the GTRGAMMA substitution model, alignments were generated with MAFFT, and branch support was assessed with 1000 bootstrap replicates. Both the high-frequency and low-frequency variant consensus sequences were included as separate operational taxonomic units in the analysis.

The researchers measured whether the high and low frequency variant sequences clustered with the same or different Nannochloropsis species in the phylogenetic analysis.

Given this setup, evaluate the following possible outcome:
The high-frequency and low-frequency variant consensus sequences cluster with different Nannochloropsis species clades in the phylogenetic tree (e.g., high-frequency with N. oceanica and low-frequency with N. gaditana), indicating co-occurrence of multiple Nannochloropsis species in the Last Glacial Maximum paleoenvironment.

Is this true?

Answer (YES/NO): NO